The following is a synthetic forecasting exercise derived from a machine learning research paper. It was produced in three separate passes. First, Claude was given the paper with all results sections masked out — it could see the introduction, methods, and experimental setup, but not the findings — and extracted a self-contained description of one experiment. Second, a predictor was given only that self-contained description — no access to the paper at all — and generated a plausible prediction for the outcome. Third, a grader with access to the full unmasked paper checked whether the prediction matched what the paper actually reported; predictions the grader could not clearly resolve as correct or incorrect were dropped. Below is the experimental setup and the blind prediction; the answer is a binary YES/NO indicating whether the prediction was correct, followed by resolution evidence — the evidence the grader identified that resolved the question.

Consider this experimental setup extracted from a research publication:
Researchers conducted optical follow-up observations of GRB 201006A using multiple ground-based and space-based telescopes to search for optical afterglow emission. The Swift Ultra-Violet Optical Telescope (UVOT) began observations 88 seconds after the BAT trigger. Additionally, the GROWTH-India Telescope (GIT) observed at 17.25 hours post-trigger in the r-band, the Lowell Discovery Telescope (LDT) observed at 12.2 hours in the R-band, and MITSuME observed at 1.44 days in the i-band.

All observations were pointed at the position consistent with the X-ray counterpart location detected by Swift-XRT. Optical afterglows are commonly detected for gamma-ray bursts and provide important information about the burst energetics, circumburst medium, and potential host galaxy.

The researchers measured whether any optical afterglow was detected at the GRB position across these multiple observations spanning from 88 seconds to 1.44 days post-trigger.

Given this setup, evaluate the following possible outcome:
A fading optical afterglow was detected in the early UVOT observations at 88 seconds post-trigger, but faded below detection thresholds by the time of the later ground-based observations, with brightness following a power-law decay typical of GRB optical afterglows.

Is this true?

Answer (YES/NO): NO